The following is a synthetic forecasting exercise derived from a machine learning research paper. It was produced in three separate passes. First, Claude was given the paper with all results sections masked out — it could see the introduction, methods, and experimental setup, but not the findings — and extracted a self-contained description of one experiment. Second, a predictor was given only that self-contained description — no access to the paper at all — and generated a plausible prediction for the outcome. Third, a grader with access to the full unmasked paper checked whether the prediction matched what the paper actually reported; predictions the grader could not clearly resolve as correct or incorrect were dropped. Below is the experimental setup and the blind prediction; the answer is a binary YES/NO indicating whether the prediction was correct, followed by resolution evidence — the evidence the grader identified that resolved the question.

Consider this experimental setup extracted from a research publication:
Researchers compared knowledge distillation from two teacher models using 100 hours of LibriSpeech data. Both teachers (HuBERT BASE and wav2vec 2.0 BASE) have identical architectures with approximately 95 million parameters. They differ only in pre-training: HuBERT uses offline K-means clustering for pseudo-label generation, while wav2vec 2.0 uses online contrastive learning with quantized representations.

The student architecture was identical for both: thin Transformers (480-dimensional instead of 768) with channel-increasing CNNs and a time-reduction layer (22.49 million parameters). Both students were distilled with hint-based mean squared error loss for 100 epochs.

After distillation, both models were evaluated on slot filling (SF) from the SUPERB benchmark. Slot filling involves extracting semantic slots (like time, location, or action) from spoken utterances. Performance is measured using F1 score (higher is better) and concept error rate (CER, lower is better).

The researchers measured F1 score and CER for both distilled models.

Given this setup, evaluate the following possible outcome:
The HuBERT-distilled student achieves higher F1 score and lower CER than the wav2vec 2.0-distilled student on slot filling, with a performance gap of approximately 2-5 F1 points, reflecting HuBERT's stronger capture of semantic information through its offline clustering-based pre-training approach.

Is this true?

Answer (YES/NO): NO